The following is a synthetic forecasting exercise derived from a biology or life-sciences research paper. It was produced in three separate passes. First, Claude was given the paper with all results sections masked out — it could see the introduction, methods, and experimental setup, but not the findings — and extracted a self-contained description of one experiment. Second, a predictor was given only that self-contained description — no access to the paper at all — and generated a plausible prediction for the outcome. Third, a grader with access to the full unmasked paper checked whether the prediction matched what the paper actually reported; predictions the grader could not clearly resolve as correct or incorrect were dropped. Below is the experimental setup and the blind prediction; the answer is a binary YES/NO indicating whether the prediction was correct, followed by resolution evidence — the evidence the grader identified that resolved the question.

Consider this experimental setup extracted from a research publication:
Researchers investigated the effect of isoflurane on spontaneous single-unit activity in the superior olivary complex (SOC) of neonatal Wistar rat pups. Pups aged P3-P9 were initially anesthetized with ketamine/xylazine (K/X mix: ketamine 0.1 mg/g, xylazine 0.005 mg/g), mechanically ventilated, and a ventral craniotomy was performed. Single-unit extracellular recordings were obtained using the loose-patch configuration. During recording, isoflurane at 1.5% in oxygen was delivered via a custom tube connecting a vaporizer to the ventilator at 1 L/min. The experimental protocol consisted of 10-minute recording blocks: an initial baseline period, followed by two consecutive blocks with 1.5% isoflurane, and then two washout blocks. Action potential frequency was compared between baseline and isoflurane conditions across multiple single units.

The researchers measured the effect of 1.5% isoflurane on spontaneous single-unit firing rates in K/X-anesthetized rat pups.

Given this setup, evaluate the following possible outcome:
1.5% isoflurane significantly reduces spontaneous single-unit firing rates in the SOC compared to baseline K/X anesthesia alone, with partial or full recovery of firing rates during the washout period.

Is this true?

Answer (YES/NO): NO